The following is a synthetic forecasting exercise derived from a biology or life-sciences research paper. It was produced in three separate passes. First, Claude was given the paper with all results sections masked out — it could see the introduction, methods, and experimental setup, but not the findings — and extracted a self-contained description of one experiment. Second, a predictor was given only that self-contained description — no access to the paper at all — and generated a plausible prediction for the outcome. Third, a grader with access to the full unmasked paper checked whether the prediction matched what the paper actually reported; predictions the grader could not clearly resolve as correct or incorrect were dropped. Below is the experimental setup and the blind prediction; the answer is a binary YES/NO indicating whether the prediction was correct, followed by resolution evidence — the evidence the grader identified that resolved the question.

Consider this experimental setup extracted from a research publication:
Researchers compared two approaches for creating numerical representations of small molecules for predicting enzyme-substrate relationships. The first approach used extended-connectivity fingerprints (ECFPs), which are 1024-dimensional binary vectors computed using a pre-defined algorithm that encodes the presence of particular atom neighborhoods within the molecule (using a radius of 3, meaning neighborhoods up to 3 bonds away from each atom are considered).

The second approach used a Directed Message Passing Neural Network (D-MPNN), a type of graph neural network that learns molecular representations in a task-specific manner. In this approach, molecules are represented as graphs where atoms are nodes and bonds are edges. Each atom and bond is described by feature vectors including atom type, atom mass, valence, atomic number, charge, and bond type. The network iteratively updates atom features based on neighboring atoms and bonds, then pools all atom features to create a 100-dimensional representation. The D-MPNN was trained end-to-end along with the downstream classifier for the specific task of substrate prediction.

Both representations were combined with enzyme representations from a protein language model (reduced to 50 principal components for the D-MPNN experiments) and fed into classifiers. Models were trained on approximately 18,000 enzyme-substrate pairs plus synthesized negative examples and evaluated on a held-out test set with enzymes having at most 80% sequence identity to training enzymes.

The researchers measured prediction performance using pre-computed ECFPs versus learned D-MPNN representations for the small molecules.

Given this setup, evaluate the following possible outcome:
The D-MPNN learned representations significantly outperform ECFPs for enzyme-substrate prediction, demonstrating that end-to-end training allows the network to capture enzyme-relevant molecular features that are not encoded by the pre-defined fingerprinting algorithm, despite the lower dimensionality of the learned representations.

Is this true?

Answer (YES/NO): NO